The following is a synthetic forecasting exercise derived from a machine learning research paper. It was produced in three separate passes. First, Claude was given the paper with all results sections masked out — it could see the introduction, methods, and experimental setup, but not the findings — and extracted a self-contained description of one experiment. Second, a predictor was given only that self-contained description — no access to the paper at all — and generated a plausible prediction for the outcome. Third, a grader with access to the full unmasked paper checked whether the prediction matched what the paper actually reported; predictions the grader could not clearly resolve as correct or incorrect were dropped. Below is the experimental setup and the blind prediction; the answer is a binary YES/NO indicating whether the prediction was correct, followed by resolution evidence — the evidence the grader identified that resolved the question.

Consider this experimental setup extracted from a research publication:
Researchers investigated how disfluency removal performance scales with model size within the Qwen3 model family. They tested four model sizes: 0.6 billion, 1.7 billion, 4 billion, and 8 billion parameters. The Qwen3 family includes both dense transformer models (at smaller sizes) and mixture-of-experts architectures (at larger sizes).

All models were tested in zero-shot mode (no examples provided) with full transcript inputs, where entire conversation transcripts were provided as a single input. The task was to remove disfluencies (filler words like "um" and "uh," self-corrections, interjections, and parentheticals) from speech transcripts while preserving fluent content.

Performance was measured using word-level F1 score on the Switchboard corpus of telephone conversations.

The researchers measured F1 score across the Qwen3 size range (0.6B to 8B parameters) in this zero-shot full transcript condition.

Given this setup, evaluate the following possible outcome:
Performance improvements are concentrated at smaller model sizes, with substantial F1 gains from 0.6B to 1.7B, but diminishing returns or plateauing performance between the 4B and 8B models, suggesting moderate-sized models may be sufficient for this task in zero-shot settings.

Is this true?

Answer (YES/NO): NO